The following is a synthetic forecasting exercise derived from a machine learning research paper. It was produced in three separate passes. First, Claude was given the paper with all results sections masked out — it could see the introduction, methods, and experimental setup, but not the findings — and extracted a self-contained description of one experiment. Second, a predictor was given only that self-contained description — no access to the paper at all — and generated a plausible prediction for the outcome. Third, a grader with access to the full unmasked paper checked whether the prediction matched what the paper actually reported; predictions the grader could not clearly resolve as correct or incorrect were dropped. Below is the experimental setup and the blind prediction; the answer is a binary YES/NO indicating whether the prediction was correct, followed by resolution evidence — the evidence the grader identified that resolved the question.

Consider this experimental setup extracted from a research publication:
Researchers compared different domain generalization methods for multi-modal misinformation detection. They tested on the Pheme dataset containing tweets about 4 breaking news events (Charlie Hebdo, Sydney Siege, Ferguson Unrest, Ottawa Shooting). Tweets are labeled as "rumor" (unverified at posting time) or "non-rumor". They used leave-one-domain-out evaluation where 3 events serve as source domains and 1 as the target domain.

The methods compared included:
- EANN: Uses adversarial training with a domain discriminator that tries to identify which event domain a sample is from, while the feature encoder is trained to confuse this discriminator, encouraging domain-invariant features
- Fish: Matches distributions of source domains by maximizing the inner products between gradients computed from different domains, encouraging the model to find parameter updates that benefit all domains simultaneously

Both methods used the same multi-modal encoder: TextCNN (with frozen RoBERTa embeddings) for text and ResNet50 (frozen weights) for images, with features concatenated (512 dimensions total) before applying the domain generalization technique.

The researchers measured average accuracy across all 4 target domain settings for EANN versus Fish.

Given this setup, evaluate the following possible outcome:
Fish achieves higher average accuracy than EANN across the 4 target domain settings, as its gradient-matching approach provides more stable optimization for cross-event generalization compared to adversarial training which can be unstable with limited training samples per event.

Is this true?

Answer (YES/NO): NO